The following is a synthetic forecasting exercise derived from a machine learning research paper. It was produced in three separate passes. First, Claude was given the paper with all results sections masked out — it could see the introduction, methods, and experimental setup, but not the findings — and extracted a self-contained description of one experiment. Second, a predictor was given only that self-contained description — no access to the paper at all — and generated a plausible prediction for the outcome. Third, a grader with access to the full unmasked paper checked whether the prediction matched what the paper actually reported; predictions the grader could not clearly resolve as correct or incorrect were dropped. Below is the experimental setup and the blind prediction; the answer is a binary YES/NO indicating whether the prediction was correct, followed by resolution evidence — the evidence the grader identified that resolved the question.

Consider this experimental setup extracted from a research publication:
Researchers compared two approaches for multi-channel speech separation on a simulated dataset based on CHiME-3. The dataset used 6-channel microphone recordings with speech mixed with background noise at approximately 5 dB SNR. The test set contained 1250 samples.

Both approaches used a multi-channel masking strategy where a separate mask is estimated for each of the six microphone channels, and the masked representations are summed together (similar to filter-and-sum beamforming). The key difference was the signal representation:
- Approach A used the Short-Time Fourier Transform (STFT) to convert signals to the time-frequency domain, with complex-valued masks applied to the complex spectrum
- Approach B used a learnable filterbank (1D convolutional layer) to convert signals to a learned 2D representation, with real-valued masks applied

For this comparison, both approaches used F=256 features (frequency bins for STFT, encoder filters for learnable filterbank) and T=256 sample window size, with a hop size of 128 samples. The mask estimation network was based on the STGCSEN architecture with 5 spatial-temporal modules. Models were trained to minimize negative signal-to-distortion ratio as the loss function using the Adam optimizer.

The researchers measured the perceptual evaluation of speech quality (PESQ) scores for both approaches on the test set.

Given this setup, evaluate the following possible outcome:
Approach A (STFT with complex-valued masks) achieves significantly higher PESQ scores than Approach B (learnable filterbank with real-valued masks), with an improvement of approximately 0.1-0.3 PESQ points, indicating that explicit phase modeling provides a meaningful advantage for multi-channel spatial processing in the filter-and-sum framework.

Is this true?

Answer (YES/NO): NO